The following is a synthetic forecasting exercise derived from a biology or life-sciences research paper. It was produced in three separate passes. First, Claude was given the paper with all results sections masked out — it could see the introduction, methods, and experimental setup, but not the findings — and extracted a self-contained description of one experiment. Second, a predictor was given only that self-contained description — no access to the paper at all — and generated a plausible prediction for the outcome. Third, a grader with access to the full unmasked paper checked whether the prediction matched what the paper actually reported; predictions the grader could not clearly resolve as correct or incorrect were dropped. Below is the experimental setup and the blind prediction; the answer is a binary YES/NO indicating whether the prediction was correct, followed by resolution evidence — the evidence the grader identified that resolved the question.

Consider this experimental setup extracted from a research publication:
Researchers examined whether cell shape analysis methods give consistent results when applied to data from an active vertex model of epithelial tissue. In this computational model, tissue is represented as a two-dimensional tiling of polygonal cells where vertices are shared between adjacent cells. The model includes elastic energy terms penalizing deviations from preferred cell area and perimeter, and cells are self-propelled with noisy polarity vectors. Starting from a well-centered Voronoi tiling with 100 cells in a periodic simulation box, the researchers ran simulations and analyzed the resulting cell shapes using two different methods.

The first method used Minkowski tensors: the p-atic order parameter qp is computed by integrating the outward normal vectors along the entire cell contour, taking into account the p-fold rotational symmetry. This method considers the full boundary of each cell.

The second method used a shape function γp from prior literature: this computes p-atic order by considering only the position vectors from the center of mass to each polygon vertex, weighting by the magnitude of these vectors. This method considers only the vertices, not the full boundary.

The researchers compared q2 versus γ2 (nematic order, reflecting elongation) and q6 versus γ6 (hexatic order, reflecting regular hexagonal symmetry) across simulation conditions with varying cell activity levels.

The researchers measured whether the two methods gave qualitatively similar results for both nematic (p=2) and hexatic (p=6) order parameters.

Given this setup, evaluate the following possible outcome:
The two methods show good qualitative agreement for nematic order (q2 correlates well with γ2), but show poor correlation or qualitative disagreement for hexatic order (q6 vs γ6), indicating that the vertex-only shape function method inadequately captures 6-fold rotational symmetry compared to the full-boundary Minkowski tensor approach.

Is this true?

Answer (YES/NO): YES